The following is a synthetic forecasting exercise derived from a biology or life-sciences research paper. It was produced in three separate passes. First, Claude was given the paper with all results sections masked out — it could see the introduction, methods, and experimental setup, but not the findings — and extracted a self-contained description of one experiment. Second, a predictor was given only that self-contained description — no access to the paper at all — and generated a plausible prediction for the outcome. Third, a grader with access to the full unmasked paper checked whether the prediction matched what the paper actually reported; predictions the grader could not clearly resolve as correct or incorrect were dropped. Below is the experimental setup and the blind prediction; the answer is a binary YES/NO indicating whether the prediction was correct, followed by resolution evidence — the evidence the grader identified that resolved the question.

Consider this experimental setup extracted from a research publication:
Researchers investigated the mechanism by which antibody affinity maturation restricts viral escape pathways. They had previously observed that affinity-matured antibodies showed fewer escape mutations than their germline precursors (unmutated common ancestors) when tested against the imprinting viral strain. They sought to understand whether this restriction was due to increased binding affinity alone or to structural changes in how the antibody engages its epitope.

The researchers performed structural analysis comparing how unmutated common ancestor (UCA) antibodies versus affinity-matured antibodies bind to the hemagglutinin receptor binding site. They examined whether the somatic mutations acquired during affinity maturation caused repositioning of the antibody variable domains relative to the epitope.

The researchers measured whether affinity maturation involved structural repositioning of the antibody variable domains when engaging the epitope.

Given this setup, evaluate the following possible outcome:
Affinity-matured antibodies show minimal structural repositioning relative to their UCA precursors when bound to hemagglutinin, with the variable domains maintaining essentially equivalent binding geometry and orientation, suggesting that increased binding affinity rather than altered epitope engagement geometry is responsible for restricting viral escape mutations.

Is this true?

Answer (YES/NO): NO